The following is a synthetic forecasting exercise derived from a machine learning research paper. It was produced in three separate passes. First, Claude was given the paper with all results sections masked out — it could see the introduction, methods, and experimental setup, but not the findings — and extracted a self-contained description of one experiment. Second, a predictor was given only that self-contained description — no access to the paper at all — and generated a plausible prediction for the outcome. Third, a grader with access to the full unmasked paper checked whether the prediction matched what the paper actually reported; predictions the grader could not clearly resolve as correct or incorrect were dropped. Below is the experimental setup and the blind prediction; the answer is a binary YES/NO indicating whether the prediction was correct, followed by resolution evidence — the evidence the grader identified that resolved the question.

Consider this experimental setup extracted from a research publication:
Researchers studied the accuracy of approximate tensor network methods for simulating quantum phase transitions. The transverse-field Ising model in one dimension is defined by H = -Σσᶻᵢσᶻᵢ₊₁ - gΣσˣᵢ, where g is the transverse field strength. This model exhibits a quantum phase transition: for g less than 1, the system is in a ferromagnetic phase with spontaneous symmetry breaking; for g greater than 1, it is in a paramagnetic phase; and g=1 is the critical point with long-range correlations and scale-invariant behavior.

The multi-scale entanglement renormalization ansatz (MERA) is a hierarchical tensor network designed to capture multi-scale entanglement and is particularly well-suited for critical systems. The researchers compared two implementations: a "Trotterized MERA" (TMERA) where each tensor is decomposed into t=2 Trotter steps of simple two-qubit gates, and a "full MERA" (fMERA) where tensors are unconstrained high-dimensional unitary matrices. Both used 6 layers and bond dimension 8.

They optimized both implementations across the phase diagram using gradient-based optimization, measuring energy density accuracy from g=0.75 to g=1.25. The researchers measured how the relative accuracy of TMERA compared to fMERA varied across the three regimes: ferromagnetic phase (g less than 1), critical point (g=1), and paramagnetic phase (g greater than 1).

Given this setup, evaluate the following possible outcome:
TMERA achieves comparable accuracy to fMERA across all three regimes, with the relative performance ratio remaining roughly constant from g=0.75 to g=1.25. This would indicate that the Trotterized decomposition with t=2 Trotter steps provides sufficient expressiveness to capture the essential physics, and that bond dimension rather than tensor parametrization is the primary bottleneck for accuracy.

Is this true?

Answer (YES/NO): NO